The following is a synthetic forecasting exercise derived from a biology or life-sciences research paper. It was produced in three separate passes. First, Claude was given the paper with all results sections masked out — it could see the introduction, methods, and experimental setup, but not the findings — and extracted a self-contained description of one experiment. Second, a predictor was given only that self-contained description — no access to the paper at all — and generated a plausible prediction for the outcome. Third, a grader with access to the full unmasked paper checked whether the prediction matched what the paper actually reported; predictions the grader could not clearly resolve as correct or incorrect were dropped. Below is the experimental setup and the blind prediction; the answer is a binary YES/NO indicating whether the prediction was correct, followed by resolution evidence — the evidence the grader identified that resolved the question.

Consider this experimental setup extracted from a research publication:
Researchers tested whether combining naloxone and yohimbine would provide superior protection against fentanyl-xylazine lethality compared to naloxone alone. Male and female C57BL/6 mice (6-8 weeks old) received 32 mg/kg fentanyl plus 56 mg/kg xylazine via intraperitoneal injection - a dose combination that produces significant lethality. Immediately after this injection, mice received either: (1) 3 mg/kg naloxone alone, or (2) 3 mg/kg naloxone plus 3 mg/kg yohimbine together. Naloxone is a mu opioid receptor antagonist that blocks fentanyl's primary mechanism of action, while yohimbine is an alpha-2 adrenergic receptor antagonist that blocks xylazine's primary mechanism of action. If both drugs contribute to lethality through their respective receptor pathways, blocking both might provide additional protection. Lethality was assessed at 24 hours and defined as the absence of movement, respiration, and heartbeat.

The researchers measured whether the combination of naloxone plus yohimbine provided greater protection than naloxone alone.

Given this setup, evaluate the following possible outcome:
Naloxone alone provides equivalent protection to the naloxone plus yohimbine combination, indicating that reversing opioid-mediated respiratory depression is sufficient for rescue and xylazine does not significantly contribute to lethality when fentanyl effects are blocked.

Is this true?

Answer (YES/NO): NO